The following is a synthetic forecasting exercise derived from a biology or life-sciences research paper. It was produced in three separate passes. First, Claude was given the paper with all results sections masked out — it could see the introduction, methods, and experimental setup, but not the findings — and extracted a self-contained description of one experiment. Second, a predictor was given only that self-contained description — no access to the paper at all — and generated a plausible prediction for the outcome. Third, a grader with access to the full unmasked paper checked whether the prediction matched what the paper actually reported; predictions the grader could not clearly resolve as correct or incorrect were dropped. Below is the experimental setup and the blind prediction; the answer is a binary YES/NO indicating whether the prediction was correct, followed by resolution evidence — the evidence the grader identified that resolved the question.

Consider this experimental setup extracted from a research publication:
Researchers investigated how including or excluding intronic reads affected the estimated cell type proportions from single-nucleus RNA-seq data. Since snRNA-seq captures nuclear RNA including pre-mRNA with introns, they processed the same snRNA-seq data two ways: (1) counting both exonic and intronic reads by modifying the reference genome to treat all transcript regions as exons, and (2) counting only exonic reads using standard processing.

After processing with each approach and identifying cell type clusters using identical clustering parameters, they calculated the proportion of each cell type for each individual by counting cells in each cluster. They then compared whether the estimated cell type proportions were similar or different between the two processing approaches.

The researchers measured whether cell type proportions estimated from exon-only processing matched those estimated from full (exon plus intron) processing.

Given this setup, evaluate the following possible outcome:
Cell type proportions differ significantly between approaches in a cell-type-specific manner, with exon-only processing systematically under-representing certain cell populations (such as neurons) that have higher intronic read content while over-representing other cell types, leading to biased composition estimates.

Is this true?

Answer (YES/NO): NO